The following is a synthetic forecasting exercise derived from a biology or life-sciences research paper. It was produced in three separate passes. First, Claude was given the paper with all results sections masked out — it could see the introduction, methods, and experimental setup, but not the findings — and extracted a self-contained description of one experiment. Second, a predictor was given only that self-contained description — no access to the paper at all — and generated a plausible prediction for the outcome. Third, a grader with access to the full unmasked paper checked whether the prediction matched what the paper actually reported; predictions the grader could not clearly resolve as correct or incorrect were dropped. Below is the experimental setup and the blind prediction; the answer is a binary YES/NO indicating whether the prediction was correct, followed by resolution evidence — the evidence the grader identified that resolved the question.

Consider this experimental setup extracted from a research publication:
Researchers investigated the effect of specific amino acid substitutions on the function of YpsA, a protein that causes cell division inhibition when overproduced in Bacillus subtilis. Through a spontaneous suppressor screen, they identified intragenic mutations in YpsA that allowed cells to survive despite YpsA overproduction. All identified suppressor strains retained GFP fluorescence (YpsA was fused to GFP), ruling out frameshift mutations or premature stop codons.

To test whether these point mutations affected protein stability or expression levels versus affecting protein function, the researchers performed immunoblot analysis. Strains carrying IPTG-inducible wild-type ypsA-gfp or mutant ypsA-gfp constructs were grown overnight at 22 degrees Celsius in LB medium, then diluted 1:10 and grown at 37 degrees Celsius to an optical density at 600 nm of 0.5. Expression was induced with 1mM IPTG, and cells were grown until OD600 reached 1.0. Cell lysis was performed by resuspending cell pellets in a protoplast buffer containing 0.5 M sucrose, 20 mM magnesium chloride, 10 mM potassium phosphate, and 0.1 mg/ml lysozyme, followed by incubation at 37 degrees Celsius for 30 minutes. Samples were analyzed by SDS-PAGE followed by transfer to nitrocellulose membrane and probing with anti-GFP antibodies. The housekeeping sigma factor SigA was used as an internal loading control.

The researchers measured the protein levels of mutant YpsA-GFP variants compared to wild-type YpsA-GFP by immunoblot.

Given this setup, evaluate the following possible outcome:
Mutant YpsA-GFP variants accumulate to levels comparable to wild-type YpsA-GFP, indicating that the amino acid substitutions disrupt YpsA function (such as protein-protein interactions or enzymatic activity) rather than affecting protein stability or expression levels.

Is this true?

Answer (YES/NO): YES